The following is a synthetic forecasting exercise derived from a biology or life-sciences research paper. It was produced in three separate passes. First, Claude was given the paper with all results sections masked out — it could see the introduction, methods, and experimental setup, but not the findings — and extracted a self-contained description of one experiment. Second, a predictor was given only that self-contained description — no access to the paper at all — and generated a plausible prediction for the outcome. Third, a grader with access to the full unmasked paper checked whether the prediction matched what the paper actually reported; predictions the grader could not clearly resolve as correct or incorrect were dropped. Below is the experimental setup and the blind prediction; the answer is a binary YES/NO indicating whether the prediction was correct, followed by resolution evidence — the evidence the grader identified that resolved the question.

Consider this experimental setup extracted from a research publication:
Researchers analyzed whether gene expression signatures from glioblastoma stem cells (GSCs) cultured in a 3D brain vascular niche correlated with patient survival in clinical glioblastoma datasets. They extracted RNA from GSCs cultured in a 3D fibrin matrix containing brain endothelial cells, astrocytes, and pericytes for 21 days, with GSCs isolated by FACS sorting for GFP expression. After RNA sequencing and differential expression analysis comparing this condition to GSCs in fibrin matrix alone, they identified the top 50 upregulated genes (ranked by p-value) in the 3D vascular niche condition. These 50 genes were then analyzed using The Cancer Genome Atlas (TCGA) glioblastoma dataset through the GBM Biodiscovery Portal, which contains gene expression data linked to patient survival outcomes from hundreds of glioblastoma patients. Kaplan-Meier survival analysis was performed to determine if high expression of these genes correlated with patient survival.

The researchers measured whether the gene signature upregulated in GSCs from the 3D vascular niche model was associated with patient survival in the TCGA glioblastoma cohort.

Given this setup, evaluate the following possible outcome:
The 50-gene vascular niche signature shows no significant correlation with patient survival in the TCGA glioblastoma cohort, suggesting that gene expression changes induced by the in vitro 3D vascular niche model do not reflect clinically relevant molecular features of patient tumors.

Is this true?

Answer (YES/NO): NO